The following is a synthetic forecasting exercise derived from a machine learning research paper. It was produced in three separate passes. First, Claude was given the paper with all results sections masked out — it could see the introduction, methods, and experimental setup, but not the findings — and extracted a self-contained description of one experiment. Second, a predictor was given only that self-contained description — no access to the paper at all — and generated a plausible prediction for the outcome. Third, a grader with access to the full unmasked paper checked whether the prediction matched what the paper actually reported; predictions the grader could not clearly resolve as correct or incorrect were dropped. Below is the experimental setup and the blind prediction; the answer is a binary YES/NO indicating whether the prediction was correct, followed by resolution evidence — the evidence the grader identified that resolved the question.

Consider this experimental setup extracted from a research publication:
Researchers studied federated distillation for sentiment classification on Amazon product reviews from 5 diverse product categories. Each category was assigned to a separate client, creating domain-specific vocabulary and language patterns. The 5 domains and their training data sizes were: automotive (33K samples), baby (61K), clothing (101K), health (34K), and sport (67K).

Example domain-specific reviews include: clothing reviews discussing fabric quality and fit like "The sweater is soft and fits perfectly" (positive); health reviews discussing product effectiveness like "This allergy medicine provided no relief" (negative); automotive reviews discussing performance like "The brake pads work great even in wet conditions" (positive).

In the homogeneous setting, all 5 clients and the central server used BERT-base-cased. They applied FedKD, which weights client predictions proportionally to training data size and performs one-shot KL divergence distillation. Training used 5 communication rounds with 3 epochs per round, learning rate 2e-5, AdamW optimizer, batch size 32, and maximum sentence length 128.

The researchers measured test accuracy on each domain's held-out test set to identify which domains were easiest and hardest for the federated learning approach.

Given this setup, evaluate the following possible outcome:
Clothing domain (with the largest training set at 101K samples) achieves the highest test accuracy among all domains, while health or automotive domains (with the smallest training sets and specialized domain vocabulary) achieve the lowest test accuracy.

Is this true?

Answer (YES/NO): YES